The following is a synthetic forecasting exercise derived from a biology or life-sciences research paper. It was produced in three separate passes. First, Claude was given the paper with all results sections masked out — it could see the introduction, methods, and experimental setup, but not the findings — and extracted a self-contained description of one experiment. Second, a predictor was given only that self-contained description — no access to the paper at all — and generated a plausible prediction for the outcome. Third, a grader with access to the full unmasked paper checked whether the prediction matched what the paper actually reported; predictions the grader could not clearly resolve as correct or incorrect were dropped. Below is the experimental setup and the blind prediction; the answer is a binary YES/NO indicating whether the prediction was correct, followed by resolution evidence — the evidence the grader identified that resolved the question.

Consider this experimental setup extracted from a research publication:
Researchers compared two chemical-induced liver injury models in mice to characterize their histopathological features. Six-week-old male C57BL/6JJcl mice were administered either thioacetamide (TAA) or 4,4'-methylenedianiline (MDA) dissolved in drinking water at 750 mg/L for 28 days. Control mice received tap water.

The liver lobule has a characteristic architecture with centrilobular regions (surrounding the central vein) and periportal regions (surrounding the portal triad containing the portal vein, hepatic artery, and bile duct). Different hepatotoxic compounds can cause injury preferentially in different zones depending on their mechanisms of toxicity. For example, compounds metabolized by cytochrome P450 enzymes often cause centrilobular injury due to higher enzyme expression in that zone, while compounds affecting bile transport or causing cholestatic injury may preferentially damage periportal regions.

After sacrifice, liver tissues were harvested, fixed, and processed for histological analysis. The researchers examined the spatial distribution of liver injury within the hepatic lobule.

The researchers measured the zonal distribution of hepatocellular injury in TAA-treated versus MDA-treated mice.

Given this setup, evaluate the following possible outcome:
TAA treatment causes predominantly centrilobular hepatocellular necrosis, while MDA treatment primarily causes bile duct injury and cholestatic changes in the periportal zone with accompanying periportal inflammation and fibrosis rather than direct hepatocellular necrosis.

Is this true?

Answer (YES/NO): NO